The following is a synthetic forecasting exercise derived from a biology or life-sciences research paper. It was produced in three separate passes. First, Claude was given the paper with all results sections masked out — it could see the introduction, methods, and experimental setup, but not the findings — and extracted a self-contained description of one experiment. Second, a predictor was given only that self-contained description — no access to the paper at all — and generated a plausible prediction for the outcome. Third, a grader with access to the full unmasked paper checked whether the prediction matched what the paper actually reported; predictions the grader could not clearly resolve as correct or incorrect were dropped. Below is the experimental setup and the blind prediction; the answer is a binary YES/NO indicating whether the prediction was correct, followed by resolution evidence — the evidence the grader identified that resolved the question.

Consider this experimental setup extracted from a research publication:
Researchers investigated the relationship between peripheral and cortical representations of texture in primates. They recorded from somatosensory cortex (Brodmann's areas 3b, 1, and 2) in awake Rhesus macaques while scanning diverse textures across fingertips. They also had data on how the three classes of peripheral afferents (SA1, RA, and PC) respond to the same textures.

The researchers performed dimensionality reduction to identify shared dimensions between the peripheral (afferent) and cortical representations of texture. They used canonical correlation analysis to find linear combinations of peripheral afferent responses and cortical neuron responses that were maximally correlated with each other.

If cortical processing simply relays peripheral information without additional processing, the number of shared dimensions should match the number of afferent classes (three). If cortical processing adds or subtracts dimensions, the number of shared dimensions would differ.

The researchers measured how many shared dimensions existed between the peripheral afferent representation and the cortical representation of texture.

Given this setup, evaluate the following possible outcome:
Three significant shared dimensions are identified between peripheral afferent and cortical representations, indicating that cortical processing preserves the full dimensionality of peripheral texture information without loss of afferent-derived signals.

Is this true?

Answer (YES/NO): YES